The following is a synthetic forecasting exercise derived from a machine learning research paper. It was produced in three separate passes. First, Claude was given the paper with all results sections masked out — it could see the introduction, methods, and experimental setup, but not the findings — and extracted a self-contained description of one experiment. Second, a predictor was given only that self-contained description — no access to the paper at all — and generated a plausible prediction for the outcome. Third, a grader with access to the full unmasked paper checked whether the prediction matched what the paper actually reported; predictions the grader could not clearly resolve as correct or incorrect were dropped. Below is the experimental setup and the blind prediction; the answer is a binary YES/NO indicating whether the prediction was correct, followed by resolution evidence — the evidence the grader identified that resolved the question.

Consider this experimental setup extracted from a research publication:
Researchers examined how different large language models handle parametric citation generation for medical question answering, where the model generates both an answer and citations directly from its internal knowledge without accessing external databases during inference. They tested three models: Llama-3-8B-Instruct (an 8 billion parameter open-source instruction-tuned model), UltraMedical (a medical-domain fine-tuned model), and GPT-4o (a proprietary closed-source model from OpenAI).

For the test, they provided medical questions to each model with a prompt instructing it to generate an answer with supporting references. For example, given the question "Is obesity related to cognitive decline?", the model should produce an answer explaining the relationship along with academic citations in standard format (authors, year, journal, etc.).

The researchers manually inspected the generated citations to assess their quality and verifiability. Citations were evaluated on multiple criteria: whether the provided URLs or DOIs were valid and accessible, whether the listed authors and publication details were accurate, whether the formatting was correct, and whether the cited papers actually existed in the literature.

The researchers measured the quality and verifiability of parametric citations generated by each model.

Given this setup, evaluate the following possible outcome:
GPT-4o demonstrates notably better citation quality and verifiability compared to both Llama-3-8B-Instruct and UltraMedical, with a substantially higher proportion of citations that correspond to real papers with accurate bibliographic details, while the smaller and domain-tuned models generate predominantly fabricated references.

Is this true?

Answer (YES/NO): YES